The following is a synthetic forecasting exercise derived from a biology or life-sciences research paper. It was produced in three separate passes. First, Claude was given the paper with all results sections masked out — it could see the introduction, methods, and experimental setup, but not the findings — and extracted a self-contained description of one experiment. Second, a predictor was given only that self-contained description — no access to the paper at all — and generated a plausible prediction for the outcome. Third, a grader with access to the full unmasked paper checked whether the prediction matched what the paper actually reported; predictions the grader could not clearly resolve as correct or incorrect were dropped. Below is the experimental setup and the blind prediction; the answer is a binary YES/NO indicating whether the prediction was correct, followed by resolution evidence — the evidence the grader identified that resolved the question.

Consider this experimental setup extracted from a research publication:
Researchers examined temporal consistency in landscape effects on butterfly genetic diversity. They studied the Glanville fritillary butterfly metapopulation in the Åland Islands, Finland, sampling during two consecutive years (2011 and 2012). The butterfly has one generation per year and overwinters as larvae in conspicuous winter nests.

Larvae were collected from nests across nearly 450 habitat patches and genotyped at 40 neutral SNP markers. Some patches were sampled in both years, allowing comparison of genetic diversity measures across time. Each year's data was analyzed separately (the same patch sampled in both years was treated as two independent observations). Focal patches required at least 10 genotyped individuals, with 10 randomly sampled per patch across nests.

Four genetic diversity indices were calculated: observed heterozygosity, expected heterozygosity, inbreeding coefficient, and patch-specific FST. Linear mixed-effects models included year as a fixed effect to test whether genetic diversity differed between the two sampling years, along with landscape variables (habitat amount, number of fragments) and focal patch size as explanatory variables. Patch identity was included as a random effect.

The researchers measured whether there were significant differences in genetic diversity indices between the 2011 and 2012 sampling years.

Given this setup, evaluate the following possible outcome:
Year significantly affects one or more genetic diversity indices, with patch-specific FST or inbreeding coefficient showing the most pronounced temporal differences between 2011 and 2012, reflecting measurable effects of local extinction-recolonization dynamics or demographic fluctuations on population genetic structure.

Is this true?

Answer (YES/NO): NO